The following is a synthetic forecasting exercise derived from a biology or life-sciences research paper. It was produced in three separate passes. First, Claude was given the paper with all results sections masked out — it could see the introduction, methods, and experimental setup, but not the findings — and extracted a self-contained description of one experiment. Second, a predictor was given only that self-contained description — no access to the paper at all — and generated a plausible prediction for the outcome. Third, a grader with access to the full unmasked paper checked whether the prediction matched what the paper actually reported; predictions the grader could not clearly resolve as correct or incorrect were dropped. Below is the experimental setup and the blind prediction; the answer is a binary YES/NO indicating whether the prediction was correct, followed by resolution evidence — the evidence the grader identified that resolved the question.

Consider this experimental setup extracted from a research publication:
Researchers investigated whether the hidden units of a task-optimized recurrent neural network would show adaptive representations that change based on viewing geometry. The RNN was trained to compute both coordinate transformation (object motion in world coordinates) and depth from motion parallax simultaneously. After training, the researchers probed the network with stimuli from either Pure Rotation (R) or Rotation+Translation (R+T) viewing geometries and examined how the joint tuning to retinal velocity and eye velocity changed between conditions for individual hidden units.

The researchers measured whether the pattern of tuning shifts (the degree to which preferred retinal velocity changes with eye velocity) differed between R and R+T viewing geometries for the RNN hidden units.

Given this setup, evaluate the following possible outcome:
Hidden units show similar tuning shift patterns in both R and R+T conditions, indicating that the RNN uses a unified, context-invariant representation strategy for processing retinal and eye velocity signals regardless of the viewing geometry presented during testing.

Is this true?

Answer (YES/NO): NO